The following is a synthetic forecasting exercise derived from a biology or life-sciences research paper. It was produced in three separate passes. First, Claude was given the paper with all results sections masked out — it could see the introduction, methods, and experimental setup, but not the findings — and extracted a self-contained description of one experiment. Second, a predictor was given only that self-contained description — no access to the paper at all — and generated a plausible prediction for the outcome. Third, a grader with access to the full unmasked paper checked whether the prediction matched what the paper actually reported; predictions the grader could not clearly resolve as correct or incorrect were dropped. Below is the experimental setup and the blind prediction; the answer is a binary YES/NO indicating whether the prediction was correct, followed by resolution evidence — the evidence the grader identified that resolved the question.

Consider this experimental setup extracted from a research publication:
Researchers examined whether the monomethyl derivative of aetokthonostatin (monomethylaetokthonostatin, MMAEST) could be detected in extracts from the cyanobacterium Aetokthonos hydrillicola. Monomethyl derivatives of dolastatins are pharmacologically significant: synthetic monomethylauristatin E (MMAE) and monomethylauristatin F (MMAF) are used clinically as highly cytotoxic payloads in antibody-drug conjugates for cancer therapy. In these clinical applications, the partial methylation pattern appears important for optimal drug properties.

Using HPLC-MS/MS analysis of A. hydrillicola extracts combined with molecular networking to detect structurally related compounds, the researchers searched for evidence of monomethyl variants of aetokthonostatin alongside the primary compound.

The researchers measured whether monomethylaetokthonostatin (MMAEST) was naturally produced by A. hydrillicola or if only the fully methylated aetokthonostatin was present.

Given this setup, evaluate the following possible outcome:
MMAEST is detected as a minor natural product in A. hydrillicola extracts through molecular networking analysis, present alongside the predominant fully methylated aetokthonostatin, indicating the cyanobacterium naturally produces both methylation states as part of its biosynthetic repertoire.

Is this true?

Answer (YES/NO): YES